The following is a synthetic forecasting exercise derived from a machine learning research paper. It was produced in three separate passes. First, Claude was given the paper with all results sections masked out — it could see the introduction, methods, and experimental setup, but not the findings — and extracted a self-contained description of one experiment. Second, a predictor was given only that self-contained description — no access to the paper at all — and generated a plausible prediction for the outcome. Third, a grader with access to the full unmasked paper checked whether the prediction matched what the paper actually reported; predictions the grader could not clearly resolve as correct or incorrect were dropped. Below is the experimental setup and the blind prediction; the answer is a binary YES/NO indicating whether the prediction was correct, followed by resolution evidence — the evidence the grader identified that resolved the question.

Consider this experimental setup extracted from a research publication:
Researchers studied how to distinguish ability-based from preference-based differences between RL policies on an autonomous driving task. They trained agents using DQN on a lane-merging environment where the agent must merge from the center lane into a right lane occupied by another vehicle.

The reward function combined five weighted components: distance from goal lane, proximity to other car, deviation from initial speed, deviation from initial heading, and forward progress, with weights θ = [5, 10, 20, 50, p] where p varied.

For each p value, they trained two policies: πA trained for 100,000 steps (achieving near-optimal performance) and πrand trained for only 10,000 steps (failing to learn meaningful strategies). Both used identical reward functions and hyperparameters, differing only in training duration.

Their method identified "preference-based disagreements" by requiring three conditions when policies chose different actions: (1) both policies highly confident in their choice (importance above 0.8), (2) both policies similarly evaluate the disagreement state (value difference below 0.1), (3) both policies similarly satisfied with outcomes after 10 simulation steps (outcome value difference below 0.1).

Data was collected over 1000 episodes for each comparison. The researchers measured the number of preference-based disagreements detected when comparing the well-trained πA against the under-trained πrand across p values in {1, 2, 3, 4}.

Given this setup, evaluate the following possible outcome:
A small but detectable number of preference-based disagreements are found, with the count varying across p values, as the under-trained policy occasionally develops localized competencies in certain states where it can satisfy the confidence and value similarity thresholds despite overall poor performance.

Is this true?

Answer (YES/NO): NO